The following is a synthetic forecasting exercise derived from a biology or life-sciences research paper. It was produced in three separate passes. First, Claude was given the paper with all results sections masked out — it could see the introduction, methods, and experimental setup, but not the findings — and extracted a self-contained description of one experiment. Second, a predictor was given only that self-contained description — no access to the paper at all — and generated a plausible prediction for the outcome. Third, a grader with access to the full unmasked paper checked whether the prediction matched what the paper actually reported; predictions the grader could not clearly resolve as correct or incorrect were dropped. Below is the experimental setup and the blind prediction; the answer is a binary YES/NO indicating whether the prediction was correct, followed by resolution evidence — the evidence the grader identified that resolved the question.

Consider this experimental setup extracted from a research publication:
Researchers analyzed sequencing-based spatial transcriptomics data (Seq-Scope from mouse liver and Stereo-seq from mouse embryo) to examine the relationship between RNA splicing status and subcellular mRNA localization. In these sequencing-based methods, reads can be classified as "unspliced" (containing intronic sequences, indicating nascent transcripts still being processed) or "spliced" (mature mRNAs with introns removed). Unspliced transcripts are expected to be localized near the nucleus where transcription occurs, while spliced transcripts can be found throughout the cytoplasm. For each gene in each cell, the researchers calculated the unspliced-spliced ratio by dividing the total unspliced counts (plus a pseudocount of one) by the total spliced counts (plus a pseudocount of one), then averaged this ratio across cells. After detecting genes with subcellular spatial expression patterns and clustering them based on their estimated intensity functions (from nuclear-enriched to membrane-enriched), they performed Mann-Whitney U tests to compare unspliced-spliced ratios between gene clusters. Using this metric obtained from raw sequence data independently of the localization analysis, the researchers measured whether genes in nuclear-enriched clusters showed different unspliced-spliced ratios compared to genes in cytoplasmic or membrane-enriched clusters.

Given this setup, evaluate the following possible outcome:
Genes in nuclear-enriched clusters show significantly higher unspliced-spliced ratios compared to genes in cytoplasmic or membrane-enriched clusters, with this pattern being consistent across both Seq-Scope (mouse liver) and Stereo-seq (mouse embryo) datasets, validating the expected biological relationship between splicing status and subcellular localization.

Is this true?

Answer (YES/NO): YES